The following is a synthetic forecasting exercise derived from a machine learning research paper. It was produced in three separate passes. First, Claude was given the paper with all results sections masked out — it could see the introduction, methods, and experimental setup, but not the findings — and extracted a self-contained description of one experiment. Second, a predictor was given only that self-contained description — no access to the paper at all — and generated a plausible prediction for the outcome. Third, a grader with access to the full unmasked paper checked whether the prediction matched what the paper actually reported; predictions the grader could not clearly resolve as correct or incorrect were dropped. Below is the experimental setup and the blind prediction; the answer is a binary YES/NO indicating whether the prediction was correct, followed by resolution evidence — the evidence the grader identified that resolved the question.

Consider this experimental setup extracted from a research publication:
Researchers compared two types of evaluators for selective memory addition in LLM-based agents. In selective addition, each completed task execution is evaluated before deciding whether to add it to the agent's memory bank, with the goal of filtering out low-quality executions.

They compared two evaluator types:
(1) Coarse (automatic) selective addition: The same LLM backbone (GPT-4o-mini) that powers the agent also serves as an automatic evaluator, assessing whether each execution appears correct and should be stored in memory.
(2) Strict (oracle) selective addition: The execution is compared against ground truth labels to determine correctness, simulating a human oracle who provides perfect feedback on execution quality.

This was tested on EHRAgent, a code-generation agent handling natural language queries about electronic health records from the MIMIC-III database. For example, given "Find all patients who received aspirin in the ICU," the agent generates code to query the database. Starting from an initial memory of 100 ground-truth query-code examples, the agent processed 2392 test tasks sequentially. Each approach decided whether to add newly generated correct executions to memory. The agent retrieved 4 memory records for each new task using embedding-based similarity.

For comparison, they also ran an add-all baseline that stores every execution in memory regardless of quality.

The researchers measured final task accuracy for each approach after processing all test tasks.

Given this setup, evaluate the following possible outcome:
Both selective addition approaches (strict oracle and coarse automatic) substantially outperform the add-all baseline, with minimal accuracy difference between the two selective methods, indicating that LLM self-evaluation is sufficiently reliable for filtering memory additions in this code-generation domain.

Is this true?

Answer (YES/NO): NO